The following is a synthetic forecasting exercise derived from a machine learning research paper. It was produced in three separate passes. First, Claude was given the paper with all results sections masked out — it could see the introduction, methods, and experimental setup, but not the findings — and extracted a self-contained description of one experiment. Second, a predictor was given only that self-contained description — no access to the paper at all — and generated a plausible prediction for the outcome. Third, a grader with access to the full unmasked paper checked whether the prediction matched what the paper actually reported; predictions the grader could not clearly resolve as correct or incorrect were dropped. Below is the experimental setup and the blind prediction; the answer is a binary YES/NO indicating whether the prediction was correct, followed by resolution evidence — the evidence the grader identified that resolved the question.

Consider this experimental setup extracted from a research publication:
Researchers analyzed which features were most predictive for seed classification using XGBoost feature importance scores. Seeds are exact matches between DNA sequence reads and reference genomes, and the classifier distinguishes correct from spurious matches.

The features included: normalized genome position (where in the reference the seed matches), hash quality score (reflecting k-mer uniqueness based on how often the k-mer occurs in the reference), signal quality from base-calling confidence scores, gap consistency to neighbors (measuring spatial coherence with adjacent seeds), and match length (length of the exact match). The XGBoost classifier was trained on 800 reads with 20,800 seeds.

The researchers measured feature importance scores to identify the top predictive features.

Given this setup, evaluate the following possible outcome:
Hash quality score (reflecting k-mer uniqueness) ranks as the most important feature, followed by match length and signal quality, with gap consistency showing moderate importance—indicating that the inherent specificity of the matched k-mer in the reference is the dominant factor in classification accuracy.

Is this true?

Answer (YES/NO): NO